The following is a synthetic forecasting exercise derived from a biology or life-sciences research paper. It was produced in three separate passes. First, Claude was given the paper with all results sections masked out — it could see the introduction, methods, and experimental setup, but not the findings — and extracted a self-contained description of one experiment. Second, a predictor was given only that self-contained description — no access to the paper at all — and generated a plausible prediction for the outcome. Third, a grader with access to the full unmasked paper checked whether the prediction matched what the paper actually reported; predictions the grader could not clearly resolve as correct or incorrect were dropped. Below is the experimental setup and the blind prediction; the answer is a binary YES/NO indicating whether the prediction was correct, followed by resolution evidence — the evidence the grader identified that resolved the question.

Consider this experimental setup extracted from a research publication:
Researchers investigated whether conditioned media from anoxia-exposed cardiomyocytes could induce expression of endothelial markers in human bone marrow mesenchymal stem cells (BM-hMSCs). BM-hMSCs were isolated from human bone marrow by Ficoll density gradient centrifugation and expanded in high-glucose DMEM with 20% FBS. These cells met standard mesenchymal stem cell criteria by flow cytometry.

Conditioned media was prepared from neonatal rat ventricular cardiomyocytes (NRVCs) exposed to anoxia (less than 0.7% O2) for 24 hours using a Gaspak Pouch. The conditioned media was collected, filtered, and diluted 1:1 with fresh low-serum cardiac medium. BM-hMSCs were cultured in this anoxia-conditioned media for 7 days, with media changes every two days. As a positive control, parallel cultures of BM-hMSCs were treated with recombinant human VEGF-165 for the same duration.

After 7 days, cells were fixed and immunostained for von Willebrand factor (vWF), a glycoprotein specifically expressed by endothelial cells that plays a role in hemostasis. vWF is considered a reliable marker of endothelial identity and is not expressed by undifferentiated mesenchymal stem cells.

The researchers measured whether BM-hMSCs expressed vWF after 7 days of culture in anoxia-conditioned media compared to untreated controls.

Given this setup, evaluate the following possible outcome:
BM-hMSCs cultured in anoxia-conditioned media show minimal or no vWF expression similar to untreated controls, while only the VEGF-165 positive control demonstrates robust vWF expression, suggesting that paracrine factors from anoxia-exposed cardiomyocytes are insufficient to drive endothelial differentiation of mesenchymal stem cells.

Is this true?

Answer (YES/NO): NO